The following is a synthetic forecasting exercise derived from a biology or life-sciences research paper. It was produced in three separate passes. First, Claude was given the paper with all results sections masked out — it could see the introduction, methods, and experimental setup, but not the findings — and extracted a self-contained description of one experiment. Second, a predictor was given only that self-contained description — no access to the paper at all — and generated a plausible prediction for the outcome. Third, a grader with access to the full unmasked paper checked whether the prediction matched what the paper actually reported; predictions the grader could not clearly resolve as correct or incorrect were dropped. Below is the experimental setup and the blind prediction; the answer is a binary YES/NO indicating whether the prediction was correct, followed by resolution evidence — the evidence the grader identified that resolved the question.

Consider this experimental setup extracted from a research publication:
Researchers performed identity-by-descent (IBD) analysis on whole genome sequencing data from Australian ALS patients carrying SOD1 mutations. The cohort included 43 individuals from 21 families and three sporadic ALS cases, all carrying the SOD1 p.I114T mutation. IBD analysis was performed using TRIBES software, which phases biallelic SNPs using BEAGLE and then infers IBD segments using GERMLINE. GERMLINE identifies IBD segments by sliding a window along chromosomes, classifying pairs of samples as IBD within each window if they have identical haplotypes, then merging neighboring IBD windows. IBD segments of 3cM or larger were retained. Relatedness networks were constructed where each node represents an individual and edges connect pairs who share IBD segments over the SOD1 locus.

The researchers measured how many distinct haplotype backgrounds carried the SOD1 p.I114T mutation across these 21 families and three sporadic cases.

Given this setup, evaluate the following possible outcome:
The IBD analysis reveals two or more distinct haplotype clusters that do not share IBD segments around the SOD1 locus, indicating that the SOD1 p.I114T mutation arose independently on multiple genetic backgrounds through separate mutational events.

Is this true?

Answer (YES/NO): YES